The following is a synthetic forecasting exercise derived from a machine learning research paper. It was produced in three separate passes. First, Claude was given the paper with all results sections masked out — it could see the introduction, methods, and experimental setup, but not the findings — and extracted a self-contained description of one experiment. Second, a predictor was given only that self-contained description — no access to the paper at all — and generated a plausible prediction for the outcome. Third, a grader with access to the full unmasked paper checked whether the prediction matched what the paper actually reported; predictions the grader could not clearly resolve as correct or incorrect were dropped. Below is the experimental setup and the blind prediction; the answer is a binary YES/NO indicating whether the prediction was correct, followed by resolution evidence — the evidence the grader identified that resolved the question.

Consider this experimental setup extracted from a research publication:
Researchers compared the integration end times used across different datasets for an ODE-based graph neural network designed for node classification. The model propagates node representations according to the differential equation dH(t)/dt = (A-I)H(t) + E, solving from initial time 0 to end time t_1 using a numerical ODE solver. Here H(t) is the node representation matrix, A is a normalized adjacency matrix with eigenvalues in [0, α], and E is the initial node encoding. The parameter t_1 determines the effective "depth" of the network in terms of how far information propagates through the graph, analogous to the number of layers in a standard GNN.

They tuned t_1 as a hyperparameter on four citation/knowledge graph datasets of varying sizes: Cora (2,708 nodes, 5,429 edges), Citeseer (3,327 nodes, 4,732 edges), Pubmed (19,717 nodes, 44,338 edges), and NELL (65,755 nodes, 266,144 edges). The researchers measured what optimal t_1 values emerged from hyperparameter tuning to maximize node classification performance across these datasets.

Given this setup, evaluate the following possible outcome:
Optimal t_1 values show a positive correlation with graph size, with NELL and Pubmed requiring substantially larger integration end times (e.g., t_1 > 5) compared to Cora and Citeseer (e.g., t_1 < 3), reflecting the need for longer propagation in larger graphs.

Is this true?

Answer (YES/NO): NO